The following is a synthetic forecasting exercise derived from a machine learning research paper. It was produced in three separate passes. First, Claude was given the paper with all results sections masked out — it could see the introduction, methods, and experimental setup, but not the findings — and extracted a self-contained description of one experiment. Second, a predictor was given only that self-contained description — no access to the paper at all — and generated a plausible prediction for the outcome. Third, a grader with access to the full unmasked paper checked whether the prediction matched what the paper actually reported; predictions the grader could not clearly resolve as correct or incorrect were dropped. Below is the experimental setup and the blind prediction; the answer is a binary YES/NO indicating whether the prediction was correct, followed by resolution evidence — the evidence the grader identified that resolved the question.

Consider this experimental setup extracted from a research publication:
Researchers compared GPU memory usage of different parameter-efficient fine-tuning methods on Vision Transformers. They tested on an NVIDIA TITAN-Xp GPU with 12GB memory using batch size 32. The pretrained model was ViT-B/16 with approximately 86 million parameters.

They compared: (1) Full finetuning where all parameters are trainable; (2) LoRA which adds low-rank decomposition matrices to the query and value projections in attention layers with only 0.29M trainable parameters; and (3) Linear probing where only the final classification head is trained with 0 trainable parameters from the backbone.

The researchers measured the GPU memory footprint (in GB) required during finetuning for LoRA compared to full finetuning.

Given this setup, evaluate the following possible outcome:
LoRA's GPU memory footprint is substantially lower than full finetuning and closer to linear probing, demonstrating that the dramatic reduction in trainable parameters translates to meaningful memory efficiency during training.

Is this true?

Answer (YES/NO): NO